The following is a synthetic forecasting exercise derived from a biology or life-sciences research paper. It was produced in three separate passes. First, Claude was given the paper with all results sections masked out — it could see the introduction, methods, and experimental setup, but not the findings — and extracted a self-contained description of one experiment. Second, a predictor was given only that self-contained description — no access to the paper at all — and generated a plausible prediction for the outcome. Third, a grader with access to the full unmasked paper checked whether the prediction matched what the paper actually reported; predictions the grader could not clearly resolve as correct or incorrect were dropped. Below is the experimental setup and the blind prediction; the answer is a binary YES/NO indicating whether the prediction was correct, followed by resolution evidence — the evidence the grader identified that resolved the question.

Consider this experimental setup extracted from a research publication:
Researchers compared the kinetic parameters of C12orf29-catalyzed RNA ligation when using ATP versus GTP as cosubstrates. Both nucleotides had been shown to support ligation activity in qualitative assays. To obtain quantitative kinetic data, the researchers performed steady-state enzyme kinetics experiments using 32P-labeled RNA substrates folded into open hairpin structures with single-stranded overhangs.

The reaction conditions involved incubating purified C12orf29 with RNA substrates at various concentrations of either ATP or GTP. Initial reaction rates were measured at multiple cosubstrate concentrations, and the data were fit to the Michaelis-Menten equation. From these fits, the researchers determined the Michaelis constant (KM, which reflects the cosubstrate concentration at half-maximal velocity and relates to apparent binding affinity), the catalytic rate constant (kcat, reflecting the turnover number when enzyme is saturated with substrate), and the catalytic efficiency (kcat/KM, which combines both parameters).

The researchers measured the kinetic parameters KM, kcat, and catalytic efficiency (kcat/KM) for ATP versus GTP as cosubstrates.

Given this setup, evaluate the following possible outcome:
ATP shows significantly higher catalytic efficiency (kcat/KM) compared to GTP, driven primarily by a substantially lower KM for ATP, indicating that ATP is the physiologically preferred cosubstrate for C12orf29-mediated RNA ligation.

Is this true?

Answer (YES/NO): YES